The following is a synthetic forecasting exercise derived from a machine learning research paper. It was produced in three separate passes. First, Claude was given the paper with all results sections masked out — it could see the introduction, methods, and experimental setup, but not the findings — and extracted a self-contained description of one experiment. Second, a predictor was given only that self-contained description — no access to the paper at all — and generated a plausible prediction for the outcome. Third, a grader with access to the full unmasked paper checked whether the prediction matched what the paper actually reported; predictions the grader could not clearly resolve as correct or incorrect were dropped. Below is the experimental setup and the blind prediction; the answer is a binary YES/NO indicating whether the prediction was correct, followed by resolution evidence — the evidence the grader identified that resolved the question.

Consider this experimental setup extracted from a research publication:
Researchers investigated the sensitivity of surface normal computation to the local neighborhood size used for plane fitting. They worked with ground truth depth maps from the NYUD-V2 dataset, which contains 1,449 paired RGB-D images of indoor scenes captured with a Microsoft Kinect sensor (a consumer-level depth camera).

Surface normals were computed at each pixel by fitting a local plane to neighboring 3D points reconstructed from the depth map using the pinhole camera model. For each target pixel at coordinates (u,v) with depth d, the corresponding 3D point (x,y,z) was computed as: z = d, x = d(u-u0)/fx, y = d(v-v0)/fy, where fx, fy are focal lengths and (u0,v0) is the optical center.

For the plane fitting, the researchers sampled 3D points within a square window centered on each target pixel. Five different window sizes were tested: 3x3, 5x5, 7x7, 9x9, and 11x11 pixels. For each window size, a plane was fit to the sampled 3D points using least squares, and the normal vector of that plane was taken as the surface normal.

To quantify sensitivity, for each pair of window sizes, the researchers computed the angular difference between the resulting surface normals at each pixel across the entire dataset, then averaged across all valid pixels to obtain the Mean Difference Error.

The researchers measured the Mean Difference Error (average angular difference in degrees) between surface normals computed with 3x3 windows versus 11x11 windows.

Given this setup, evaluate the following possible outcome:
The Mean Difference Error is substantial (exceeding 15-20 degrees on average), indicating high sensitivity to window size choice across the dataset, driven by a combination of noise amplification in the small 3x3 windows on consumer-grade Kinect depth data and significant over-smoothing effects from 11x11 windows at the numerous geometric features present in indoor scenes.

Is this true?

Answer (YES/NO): YES